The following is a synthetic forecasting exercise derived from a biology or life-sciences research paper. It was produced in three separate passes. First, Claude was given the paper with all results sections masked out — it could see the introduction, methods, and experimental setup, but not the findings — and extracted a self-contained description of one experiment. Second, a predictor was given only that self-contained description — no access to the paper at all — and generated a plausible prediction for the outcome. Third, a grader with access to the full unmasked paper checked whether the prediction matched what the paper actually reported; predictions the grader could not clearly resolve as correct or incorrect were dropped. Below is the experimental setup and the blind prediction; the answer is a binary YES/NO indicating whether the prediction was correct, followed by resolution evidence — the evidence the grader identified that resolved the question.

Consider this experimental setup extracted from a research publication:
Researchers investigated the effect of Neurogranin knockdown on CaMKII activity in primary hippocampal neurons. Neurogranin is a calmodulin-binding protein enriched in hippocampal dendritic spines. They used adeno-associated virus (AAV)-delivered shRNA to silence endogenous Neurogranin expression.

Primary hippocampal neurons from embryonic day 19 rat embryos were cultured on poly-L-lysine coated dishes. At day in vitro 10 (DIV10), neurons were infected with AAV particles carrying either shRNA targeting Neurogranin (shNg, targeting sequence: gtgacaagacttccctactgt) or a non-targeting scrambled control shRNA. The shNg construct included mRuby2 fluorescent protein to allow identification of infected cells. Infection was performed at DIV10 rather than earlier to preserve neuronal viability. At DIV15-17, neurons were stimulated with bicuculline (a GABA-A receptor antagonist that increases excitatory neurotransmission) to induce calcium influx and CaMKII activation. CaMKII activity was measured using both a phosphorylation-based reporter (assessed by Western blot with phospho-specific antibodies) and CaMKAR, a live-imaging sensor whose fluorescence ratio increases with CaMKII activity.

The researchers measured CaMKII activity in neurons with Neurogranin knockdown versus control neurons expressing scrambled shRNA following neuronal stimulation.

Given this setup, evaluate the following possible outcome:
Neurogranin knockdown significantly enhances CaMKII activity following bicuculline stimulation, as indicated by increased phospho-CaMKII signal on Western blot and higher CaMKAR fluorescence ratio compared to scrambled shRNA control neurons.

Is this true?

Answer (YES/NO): NO